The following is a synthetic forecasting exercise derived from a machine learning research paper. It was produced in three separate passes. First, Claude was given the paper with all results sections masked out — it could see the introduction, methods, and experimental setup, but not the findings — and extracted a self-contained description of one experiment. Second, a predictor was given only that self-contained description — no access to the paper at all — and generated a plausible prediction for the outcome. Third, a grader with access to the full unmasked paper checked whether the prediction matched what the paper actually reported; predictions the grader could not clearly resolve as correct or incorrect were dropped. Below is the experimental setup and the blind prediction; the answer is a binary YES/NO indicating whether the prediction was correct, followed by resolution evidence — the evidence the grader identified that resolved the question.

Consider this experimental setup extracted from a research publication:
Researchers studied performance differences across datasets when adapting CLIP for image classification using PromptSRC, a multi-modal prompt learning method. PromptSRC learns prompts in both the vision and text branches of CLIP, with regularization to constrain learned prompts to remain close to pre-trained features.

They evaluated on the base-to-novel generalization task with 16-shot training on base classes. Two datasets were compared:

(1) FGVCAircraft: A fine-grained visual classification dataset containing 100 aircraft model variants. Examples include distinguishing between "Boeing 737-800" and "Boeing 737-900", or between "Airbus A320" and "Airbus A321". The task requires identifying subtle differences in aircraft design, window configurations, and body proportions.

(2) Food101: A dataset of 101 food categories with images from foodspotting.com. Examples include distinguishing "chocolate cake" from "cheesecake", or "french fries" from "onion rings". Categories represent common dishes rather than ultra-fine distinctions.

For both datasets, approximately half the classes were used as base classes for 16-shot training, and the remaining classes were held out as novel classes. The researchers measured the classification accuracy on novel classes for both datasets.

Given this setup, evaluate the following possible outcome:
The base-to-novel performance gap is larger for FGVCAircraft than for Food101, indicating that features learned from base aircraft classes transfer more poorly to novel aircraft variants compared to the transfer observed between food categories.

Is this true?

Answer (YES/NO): YES